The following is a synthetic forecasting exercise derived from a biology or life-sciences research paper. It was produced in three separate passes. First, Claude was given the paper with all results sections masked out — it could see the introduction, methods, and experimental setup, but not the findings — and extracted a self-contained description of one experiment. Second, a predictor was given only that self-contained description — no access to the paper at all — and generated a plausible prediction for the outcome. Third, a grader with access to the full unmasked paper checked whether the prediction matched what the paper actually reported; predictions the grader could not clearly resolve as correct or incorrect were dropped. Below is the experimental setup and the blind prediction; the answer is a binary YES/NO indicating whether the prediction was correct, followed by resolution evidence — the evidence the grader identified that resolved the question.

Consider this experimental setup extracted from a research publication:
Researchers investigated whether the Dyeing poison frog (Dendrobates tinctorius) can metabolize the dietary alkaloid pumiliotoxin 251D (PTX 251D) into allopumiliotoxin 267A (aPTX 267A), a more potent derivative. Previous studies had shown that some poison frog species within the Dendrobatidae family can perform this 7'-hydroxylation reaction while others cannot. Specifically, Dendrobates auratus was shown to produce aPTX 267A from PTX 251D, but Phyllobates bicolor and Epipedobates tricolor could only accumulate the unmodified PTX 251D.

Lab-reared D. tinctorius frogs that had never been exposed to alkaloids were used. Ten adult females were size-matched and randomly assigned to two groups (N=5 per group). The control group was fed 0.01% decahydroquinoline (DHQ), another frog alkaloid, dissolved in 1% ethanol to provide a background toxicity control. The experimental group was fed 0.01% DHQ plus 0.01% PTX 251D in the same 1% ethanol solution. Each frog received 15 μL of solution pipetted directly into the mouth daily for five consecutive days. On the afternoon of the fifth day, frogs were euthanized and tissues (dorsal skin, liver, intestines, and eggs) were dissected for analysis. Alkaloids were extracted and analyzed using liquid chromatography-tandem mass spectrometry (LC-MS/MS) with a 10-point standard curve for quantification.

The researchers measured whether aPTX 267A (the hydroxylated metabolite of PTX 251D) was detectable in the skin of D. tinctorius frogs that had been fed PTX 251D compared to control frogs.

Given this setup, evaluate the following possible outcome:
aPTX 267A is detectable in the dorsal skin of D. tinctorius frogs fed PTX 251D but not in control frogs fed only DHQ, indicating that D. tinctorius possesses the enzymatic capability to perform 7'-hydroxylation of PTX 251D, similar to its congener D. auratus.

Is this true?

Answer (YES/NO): YES